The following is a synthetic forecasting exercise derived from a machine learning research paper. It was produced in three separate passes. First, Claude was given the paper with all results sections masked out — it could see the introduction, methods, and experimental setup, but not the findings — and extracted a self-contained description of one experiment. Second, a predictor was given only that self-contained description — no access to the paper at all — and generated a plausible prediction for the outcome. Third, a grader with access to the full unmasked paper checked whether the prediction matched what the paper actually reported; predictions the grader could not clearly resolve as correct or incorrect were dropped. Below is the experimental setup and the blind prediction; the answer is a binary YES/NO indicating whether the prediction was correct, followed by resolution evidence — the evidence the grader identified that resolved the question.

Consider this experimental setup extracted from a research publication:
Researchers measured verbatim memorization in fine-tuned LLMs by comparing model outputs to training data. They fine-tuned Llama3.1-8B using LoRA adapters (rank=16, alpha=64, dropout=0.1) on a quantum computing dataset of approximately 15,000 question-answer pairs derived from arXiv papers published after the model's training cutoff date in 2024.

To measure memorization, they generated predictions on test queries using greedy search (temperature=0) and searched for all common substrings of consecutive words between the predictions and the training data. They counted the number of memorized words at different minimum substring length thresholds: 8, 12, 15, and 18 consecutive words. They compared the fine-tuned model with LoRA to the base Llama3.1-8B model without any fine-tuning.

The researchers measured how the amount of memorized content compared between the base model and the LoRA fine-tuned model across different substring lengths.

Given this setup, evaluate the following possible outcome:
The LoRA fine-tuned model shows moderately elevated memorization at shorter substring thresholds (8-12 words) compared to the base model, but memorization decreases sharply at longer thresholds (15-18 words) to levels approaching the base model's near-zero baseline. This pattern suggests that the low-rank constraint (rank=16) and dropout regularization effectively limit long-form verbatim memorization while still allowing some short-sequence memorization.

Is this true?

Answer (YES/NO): NO